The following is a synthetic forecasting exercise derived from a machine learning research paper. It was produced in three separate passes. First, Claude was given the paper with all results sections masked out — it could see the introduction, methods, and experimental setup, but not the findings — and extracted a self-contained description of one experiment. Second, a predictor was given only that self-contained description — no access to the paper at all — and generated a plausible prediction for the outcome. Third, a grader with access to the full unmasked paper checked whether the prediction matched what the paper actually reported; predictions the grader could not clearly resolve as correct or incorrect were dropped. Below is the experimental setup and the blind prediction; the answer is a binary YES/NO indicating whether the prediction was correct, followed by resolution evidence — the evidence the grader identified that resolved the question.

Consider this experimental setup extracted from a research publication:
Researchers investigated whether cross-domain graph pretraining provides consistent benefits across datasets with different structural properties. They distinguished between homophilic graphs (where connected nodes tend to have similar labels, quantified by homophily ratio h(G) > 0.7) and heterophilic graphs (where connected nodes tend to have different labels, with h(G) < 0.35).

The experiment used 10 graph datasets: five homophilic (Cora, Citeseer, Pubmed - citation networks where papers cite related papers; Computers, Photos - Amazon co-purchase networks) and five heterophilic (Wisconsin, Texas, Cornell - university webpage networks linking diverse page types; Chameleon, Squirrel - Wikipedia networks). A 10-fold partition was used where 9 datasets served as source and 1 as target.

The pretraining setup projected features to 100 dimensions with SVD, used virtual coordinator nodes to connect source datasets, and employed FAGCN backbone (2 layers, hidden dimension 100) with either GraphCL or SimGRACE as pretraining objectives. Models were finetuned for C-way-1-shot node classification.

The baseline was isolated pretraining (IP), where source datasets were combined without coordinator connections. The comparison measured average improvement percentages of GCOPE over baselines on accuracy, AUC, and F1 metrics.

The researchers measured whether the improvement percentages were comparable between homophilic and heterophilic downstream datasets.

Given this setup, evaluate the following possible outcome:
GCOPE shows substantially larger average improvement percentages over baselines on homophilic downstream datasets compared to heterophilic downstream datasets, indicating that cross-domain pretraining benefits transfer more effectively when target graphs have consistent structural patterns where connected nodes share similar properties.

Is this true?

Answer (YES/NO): NO